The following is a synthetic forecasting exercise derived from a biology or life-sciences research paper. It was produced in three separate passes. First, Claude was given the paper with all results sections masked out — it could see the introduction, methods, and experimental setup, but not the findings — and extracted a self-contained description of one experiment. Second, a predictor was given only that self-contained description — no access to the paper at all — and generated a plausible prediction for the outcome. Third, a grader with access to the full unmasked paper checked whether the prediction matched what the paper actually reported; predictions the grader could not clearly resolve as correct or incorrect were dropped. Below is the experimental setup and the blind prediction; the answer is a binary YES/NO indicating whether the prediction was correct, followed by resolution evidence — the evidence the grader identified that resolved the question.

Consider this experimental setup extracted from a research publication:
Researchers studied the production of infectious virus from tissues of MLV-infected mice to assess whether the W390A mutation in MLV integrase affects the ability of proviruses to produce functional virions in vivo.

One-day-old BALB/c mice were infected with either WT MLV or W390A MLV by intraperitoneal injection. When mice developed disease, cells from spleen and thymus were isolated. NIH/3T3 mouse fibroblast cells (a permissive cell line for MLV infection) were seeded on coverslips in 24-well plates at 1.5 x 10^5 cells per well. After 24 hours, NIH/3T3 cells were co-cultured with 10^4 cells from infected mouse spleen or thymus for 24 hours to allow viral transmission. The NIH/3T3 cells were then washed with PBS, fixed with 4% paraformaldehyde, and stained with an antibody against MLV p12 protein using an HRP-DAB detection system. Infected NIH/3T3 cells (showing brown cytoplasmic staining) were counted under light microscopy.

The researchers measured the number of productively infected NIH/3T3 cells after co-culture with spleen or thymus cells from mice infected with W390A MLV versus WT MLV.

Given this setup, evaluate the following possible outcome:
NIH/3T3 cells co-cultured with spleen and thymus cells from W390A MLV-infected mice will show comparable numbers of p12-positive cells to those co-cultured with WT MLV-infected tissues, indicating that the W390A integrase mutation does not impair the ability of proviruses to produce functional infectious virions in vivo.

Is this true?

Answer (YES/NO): YES